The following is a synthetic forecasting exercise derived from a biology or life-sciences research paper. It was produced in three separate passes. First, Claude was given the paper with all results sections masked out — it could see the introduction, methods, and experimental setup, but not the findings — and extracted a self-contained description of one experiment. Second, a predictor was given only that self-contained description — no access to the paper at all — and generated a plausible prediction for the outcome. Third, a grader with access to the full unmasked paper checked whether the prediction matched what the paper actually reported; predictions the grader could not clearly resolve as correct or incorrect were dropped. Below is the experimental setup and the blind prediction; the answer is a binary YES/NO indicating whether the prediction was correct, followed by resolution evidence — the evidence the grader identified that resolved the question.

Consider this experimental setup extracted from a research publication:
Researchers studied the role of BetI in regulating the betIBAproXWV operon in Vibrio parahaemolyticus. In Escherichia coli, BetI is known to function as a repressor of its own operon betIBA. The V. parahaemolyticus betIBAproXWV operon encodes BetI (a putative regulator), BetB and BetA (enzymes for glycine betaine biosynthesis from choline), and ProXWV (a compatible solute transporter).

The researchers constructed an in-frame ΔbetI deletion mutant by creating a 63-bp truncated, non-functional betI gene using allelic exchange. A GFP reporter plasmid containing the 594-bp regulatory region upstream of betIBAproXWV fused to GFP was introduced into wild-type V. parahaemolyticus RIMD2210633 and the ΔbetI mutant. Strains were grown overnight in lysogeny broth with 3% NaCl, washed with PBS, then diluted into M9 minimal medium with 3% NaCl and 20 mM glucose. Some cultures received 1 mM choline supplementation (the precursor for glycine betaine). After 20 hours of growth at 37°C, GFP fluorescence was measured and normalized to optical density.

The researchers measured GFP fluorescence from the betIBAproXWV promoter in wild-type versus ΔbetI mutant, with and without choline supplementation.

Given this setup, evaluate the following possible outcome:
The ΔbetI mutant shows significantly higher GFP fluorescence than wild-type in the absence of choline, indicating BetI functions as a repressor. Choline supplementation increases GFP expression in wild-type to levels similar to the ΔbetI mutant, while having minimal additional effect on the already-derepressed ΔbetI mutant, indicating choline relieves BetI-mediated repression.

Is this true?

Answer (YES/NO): YES